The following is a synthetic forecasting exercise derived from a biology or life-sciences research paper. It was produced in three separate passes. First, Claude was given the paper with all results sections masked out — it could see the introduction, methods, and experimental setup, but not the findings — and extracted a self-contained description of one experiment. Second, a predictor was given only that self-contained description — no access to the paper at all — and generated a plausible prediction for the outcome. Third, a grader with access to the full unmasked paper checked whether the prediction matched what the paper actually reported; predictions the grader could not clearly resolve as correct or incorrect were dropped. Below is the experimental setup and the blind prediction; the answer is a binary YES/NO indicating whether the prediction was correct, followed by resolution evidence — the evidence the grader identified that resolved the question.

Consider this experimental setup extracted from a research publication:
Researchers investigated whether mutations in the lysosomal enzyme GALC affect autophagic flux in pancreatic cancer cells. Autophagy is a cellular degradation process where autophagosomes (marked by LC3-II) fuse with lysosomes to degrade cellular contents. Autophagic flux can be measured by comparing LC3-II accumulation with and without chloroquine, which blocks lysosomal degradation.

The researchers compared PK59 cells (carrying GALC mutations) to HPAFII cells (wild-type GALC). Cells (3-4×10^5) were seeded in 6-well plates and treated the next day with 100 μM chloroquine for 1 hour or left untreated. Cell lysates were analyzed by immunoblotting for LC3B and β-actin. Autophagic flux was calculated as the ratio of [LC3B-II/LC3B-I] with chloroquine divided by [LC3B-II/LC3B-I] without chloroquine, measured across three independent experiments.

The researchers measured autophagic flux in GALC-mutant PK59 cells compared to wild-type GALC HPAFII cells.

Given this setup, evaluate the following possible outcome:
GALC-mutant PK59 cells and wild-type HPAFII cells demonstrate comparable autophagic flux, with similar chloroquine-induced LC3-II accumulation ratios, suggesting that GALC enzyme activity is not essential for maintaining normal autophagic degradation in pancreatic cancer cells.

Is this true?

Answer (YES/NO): NO